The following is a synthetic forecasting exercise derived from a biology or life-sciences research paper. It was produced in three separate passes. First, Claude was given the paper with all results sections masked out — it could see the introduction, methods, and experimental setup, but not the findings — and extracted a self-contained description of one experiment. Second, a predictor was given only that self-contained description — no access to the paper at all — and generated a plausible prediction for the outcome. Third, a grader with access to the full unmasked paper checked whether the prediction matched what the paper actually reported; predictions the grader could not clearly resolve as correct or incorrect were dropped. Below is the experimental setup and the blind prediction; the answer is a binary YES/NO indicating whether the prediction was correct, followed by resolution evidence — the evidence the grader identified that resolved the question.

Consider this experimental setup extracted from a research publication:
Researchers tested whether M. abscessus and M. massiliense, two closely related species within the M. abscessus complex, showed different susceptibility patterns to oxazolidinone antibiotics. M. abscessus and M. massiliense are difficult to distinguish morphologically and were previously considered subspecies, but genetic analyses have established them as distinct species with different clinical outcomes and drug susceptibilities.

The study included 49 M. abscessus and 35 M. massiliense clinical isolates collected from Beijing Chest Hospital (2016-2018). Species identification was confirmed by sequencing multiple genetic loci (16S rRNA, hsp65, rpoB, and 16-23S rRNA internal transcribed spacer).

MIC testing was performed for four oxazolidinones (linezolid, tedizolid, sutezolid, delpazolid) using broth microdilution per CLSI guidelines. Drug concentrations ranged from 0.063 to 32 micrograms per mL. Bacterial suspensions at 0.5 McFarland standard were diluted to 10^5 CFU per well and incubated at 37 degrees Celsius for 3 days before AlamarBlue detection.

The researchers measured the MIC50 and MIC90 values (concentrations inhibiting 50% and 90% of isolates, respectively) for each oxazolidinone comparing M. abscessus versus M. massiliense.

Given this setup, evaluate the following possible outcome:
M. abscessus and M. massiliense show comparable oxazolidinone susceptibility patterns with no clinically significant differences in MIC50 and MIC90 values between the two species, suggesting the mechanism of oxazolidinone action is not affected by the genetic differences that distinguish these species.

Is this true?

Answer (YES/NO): NO